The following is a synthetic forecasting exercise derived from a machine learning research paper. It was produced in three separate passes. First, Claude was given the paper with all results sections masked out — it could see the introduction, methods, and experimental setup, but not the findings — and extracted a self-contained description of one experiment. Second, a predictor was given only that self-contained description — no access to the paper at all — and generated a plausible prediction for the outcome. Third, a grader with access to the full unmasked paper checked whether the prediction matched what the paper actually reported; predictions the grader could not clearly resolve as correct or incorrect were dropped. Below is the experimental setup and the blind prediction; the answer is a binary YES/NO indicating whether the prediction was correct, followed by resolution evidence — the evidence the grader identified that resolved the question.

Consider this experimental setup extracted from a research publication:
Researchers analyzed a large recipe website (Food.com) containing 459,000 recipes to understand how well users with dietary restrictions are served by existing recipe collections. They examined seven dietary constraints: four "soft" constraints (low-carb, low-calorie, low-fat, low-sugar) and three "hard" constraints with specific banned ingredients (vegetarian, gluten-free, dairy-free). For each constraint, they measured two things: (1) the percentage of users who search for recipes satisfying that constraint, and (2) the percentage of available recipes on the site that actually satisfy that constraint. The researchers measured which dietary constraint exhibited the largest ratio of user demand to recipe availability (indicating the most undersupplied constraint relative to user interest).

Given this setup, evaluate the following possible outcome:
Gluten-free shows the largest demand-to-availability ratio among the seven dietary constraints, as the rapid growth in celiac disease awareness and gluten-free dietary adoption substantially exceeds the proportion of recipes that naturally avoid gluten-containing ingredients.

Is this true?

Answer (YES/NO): NO